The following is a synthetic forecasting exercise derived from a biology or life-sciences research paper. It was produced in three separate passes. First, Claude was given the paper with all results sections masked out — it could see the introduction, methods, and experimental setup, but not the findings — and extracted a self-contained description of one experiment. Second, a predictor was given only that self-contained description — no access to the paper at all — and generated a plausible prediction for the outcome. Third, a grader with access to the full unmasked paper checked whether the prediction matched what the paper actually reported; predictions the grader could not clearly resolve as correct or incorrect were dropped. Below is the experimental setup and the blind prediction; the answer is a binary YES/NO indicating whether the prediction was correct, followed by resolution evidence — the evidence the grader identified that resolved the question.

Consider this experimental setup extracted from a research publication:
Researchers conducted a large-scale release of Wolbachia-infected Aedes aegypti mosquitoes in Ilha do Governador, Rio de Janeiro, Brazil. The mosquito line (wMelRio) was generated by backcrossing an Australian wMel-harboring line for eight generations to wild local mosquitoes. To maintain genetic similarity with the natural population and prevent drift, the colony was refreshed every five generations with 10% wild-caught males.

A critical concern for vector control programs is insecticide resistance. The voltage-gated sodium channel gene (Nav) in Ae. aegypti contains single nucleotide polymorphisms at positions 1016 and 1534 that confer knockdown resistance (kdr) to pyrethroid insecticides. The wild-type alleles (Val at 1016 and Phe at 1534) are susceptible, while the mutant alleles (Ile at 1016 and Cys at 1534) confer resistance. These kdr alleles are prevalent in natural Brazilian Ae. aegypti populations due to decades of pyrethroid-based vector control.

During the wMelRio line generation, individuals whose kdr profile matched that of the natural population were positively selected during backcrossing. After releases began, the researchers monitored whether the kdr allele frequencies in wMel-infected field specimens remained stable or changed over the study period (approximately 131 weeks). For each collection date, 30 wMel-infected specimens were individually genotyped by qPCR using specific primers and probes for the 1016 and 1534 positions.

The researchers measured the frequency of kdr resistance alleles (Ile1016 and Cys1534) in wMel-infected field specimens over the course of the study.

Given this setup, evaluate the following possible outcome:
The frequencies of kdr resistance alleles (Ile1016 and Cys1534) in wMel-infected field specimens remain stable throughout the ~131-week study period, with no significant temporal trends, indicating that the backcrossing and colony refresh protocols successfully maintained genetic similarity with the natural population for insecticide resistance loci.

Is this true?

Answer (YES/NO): YES